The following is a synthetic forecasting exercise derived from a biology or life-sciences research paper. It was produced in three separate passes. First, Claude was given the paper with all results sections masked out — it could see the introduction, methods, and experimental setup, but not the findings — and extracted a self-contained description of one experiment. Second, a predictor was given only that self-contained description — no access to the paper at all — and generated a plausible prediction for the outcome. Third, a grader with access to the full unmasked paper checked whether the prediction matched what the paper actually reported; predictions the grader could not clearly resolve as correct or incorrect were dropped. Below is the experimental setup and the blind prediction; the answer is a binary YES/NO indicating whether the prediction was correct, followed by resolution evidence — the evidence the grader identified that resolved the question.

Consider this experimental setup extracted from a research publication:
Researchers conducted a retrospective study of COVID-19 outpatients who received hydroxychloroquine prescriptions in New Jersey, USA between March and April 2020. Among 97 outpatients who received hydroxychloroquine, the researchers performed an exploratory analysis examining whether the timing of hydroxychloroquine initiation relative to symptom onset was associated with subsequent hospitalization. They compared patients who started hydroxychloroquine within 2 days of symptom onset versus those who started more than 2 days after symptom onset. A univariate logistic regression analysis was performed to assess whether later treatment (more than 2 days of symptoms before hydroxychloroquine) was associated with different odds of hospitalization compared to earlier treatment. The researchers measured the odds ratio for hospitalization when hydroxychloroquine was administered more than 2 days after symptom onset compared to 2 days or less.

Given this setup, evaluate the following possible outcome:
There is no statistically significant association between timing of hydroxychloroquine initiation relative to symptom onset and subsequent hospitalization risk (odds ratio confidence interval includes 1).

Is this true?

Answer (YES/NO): YES